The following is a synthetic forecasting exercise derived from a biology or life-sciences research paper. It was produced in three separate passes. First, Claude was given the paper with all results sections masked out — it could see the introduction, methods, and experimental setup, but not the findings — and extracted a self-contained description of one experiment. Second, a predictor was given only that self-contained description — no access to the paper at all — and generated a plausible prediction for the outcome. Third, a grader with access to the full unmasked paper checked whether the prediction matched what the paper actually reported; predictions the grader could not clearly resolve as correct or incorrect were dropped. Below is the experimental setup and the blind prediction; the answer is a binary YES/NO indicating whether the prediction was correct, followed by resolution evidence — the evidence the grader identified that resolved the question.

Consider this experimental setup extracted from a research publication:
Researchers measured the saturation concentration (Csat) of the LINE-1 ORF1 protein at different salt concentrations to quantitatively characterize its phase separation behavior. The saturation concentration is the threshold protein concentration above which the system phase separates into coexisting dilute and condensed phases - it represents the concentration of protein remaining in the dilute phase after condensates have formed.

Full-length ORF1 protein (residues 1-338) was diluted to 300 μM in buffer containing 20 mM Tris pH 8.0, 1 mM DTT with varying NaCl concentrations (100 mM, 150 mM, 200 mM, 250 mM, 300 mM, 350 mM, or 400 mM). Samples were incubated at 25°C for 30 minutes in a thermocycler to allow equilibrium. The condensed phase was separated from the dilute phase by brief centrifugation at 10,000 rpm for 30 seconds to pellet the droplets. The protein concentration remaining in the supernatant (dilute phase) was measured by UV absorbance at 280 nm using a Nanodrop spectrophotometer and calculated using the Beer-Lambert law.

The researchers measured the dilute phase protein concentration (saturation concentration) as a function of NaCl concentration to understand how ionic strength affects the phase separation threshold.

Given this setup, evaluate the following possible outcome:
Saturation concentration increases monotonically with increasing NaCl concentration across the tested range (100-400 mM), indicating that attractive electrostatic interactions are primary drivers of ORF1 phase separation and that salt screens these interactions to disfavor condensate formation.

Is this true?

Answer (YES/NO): YES